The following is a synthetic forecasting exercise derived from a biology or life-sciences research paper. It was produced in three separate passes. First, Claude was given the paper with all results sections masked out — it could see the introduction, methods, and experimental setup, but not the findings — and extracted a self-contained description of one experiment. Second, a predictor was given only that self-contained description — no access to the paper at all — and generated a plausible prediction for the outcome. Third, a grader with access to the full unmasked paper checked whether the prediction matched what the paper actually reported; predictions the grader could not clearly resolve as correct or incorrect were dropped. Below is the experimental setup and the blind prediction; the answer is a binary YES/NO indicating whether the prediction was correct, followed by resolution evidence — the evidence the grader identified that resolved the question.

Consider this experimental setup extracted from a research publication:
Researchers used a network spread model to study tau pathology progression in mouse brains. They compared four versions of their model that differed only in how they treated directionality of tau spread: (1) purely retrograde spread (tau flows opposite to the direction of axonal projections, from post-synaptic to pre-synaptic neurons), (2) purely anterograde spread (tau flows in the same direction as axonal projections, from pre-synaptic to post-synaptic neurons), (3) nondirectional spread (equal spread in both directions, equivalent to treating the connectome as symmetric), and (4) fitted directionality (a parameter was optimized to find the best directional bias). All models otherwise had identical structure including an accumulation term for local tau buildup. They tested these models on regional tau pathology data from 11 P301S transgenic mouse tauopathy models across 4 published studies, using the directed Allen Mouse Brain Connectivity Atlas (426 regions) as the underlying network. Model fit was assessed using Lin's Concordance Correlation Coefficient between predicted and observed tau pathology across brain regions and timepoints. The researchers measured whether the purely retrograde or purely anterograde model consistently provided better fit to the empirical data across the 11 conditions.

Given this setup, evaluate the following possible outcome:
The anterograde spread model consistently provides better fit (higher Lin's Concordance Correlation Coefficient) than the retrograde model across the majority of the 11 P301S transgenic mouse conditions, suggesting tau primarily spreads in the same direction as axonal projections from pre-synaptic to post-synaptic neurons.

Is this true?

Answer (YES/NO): NO